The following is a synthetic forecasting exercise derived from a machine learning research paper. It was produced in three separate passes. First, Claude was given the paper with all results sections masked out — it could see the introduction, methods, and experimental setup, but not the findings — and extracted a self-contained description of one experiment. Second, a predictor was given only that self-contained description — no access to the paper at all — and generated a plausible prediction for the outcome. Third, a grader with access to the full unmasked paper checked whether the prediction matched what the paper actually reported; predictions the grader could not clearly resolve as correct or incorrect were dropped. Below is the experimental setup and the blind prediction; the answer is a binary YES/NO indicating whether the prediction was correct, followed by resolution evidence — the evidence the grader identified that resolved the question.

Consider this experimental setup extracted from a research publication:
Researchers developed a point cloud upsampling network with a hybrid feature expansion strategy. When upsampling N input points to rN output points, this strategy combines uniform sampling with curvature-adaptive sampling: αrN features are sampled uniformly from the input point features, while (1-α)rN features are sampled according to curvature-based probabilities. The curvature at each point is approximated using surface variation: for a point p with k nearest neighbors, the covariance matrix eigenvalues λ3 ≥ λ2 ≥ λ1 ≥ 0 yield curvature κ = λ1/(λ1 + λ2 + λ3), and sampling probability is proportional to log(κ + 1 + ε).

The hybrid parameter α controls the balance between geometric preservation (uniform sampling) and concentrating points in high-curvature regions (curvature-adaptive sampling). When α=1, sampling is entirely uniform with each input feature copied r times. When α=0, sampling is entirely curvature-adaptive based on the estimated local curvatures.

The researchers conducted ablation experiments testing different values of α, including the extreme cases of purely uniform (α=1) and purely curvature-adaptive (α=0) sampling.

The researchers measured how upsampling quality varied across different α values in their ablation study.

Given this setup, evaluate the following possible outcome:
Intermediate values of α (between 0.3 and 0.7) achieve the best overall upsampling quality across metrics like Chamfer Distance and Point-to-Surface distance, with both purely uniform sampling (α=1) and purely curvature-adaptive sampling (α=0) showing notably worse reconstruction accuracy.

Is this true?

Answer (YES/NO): YES